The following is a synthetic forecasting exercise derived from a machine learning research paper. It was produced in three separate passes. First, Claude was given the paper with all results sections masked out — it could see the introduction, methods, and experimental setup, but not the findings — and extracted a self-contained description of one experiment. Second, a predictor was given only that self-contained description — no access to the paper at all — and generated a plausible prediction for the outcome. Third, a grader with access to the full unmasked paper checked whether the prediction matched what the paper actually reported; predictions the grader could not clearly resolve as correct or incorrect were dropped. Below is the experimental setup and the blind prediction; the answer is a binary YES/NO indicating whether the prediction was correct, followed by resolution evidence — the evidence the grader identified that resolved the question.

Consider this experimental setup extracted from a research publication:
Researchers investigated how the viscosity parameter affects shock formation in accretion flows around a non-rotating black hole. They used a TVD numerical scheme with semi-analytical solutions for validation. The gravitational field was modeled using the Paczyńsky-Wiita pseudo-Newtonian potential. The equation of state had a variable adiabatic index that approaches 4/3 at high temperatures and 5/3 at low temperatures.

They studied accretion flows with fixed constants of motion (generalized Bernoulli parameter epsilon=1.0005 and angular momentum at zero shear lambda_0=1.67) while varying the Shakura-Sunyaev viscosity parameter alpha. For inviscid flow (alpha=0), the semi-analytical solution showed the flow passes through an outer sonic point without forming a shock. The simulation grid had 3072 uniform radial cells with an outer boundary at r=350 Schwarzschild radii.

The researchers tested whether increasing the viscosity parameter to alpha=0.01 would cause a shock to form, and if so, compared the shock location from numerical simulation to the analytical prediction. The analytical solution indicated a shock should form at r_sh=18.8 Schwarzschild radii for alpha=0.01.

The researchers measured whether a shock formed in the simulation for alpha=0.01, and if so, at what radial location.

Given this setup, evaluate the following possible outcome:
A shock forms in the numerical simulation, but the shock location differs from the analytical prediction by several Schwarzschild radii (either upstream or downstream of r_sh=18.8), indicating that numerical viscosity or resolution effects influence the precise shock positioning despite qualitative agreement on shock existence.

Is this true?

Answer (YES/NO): NO